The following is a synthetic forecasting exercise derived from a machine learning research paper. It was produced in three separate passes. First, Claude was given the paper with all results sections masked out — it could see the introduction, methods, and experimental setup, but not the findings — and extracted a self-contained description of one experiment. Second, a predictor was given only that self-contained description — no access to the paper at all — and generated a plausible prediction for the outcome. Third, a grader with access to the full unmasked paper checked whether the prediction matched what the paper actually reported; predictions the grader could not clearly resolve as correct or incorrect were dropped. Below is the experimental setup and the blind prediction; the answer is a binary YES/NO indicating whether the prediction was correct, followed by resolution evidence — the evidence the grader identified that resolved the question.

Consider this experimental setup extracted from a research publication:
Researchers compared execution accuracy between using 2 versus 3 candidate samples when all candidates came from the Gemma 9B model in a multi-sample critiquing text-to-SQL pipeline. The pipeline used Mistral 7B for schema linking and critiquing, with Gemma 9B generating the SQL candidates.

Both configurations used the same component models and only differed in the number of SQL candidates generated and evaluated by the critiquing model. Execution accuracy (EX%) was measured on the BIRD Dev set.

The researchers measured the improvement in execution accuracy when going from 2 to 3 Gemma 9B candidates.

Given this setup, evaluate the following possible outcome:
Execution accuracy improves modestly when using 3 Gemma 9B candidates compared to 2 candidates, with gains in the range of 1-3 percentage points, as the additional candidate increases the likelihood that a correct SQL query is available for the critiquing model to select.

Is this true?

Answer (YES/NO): NO